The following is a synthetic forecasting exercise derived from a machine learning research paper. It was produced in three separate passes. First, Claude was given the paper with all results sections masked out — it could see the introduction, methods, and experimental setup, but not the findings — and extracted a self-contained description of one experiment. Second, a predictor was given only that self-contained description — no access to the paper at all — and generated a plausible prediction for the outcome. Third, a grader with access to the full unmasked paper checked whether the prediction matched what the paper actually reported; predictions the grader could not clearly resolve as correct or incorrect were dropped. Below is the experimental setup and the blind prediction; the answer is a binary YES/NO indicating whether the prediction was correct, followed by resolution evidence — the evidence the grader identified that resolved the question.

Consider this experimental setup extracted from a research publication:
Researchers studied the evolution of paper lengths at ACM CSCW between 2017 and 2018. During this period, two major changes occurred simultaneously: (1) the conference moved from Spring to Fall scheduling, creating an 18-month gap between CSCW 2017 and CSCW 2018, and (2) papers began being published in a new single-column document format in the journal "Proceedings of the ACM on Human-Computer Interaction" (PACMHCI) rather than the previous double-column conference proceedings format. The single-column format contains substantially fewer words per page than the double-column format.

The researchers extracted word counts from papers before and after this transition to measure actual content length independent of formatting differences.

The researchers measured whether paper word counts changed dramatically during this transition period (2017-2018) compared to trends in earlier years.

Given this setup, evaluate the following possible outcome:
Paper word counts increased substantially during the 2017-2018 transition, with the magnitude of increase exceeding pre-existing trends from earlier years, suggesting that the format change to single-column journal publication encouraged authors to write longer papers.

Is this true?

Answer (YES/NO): YES